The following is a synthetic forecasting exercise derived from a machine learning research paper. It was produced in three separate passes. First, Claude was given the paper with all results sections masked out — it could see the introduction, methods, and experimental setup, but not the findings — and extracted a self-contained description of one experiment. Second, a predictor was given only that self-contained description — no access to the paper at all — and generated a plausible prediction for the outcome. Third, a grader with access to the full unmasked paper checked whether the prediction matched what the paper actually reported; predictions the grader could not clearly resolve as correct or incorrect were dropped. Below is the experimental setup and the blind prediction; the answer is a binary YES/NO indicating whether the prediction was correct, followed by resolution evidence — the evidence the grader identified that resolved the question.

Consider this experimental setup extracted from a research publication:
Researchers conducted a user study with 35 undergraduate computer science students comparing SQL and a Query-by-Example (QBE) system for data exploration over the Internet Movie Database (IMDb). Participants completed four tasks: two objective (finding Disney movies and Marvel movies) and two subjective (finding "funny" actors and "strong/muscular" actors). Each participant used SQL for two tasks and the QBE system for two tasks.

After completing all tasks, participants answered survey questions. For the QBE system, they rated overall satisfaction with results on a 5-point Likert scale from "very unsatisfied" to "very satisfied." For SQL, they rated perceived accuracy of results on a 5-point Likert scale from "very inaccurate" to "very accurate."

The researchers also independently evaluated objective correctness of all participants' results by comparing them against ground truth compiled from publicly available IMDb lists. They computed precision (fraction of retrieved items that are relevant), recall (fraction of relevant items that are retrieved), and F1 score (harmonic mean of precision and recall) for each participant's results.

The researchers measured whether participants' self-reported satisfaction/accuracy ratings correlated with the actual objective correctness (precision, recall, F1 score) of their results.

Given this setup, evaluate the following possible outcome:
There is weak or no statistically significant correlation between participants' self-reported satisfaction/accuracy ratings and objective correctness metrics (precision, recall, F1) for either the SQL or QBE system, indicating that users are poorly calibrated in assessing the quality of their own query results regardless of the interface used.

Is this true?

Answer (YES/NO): YES